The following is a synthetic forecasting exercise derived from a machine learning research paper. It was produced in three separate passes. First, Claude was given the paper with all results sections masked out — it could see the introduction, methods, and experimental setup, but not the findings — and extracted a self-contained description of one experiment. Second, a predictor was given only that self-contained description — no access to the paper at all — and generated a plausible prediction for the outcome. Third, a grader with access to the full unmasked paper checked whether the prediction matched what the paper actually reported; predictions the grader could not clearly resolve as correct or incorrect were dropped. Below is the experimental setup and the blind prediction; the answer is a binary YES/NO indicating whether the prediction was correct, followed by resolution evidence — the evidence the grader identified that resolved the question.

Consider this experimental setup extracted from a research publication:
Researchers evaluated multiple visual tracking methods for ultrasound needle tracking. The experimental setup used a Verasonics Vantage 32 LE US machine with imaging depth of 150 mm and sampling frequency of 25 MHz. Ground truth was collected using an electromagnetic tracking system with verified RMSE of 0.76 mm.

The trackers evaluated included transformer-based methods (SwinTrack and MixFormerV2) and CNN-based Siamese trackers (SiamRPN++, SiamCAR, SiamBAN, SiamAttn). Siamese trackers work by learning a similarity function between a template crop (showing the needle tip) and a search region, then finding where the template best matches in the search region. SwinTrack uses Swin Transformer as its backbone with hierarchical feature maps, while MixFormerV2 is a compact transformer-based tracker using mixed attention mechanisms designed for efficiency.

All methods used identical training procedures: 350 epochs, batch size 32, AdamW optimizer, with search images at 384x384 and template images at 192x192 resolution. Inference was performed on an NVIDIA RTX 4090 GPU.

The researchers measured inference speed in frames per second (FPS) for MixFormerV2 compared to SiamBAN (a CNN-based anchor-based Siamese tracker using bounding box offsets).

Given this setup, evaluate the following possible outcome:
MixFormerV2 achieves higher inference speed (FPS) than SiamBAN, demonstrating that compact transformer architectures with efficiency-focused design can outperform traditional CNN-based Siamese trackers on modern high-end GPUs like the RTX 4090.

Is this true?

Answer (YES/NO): YES